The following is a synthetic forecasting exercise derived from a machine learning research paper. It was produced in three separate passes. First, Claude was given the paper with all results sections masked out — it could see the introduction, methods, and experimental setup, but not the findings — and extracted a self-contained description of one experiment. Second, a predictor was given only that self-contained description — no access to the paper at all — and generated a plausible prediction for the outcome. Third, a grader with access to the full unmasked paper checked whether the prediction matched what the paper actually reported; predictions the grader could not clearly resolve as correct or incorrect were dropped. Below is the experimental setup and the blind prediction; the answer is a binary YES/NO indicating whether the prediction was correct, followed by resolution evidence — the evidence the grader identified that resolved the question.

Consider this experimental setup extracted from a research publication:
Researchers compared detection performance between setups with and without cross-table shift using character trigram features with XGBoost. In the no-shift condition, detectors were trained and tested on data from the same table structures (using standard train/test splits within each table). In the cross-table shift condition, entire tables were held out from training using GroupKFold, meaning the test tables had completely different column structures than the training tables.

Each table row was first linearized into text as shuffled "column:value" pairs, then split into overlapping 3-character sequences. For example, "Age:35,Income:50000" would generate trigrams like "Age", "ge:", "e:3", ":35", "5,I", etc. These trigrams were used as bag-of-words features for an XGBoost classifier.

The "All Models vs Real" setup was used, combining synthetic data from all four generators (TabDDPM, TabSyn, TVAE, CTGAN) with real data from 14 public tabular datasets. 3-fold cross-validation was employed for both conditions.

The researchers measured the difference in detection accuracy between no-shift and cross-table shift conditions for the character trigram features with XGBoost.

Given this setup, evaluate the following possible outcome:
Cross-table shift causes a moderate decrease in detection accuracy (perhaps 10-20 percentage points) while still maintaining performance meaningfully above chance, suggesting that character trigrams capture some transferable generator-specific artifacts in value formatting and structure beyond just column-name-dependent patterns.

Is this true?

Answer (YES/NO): NO